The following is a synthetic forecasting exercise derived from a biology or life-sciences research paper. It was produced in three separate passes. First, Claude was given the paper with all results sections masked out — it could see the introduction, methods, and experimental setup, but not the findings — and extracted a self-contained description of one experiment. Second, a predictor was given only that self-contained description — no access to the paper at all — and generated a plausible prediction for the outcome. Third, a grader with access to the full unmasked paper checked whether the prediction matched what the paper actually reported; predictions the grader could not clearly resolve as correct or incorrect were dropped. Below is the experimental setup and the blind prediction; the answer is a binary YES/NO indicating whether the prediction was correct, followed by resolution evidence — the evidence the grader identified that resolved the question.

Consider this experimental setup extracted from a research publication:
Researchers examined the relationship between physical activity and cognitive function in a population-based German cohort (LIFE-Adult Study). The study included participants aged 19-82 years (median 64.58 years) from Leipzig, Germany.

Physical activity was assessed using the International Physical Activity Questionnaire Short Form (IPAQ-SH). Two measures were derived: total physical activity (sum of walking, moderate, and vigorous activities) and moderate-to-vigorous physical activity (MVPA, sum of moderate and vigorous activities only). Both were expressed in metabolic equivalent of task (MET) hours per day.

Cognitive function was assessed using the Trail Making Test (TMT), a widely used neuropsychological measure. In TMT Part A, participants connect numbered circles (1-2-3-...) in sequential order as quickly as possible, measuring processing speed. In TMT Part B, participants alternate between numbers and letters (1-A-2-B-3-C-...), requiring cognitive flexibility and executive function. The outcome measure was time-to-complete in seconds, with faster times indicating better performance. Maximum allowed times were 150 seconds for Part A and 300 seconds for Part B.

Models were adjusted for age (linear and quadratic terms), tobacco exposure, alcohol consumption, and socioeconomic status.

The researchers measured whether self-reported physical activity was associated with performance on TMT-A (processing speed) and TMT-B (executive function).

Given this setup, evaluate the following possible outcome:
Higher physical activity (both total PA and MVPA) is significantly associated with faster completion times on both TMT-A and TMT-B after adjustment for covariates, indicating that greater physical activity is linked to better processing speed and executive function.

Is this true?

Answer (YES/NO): NO